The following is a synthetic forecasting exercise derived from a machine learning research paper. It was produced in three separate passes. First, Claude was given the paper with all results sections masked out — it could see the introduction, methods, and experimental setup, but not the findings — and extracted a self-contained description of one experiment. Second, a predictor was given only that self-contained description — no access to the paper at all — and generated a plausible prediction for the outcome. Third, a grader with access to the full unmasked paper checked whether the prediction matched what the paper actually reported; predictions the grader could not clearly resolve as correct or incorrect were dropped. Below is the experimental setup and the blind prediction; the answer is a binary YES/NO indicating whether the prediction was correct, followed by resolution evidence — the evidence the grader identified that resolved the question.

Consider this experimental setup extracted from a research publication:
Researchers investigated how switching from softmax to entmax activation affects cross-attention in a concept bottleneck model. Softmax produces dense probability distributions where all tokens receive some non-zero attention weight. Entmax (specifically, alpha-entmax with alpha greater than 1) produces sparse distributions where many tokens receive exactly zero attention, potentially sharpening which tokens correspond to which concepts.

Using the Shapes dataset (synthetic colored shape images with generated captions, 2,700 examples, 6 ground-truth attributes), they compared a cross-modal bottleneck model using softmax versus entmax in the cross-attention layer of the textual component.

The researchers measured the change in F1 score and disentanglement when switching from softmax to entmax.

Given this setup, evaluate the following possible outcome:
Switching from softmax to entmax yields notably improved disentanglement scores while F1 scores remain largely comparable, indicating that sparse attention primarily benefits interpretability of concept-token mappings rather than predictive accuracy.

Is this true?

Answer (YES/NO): NO